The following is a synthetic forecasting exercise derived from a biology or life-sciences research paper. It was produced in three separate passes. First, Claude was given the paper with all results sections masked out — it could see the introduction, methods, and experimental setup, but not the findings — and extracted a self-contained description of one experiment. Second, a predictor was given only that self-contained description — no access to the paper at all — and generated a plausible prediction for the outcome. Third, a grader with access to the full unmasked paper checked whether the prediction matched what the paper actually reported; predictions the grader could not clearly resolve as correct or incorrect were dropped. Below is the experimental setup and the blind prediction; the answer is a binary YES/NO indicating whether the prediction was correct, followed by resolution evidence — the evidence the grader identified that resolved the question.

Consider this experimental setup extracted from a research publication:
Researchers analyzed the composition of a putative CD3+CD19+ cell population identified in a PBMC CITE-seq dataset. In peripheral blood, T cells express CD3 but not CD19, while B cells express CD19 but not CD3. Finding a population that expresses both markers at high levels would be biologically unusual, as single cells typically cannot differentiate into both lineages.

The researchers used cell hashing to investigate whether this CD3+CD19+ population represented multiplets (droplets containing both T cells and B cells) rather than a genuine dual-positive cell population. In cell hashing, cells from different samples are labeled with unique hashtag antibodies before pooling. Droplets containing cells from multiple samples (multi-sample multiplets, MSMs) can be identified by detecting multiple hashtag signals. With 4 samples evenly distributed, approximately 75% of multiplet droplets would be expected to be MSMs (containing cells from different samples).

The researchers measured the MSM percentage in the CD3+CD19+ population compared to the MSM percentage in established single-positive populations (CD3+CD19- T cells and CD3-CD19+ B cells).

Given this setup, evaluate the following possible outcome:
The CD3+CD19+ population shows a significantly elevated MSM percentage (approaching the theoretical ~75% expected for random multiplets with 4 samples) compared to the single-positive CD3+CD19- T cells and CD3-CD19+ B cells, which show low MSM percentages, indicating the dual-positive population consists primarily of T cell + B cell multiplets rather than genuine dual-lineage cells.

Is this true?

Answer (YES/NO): YES